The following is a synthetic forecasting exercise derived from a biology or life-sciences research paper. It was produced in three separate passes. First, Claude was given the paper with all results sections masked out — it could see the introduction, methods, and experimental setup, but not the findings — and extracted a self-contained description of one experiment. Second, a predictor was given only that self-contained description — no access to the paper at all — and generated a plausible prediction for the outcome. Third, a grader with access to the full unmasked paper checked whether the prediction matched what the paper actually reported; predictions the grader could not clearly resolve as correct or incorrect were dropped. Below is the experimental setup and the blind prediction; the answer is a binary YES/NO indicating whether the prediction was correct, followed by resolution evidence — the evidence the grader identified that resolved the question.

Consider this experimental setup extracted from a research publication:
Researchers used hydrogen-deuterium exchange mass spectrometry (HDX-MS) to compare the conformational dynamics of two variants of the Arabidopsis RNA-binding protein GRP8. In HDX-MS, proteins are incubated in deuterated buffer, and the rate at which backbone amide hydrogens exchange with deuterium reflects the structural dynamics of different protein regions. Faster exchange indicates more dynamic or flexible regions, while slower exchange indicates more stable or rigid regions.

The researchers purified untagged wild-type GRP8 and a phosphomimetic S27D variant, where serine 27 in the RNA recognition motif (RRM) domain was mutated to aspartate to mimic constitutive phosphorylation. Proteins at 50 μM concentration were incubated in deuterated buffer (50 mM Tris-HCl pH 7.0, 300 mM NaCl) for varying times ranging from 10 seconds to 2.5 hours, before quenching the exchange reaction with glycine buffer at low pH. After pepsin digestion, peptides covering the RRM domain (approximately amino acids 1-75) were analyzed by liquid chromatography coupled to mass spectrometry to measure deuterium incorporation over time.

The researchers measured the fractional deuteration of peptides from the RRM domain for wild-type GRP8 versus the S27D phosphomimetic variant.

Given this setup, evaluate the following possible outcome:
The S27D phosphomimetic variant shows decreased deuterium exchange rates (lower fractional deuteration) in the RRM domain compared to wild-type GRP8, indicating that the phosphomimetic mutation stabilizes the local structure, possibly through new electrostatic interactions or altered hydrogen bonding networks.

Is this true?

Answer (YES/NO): NO